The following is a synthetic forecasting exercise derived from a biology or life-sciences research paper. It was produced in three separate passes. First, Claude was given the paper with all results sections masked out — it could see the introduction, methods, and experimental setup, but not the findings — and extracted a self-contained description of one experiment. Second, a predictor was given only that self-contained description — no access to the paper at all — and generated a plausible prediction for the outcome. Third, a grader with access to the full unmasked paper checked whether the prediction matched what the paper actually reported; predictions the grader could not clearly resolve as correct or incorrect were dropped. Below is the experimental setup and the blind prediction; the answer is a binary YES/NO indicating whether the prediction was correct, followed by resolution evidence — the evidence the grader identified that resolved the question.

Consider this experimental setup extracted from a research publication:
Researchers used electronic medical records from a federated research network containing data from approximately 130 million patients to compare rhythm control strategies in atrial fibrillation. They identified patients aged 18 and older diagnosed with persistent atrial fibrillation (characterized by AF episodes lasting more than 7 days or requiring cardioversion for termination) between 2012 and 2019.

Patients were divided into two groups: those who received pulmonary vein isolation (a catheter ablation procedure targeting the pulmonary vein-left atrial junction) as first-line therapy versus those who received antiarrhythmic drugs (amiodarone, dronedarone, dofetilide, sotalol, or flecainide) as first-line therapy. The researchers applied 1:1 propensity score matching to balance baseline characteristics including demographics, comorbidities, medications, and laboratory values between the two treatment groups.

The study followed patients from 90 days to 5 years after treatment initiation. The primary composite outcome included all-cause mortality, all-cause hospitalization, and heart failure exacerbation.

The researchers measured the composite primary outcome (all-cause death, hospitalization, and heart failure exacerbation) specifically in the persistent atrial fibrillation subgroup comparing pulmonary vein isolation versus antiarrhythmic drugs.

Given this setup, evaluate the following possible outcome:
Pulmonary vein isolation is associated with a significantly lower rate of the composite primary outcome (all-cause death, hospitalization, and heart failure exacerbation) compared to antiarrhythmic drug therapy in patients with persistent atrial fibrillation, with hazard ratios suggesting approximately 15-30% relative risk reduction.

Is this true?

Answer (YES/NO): YES